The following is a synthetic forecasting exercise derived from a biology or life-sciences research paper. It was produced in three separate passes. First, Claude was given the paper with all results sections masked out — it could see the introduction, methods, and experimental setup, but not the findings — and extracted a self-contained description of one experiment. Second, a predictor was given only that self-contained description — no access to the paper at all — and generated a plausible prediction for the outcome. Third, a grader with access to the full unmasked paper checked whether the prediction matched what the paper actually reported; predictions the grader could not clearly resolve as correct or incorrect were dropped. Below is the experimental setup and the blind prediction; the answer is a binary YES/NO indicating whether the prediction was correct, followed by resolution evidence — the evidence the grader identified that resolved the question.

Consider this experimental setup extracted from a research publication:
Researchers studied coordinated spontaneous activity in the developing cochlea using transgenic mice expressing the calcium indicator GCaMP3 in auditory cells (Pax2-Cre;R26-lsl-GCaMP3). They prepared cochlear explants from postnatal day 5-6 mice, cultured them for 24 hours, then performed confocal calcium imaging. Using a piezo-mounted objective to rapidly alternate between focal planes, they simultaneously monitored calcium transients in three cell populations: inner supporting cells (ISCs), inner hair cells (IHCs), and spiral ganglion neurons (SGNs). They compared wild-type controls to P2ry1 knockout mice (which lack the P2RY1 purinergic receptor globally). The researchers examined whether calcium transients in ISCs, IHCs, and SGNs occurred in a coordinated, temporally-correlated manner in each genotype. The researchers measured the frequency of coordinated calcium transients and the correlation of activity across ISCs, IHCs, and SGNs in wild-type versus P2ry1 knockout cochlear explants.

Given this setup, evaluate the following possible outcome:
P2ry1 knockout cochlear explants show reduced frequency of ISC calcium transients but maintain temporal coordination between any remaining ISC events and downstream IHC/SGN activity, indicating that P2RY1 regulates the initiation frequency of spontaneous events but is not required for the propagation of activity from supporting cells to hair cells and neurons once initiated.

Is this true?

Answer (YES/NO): NO